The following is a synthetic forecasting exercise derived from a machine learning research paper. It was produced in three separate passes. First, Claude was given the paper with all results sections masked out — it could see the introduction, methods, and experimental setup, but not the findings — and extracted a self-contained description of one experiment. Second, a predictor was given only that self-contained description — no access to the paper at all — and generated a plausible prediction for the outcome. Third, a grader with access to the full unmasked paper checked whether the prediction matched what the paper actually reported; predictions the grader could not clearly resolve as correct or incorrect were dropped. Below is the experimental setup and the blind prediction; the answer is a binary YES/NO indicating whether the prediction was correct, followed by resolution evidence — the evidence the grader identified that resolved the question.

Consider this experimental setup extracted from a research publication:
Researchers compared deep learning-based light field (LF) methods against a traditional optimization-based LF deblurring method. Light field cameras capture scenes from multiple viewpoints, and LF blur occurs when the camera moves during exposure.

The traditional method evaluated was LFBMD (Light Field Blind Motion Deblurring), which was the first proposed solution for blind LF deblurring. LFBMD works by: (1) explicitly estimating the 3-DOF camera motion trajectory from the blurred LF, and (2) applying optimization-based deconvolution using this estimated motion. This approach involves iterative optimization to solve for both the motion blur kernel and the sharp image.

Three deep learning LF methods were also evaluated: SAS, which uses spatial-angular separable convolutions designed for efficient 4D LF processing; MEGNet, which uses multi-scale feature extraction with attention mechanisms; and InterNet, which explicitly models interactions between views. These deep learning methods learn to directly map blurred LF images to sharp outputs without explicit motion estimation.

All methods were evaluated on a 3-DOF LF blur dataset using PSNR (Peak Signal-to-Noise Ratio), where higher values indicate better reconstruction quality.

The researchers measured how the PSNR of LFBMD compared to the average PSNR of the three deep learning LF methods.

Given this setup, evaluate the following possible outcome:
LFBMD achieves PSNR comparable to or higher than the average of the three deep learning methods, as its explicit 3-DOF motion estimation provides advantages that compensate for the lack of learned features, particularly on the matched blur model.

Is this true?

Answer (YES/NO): NO